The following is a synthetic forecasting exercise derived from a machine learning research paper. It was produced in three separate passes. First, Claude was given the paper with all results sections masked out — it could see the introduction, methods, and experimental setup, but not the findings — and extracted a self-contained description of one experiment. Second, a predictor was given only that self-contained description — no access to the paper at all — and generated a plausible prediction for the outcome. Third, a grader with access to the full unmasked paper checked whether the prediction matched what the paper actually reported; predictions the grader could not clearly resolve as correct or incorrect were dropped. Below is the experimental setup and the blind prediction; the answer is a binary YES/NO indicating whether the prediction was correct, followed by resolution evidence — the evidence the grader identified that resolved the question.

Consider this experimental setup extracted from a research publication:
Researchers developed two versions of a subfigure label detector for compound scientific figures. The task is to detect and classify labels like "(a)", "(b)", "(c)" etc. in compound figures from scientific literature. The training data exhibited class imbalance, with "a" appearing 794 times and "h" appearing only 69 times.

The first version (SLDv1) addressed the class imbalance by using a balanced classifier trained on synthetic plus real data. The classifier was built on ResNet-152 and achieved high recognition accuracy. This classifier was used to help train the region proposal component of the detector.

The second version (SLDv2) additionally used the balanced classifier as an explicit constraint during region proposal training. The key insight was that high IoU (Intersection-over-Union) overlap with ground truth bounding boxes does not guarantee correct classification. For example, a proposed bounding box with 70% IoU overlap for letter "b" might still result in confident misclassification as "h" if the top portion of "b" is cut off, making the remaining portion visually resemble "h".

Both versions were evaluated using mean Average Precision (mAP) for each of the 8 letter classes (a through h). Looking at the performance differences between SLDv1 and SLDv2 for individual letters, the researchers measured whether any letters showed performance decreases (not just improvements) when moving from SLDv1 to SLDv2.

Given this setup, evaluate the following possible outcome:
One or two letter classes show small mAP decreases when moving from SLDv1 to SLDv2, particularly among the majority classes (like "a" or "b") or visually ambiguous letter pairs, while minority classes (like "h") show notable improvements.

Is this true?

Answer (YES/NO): NO